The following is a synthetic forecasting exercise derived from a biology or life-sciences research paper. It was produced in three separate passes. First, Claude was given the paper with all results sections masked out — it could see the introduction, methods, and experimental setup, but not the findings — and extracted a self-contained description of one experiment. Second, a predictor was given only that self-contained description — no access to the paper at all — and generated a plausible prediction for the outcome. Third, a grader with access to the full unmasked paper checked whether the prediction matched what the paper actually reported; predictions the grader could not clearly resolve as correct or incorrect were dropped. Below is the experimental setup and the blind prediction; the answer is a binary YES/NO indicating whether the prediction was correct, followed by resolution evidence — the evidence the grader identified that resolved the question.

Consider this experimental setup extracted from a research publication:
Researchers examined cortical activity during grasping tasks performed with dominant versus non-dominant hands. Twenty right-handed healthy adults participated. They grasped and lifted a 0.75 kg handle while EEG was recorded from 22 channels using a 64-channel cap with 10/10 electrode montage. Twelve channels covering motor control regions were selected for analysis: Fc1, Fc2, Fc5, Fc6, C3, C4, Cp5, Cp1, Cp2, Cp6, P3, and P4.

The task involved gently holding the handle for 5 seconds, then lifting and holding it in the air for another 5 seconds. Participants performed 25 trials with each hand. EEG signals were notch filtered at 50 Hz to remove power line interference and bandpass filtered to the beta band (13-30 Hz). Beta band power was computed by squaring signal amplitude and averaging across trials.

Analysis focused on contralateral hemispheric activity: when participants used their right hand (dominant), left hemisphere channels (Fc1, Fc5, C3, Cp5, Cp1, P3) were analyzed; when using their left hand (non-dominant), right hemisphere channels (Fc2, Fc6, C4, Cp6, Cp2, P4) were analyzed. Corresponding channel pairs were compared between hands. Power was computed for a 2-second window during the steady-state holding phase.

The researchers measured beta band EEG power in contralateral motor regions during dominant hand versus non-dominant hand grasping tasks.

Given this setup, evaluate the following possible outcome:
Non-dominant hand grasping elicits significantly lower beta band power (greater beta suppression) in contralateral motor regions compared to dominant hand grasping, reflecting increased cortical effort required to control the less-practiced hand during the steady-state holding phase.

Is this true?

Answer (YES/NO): NO